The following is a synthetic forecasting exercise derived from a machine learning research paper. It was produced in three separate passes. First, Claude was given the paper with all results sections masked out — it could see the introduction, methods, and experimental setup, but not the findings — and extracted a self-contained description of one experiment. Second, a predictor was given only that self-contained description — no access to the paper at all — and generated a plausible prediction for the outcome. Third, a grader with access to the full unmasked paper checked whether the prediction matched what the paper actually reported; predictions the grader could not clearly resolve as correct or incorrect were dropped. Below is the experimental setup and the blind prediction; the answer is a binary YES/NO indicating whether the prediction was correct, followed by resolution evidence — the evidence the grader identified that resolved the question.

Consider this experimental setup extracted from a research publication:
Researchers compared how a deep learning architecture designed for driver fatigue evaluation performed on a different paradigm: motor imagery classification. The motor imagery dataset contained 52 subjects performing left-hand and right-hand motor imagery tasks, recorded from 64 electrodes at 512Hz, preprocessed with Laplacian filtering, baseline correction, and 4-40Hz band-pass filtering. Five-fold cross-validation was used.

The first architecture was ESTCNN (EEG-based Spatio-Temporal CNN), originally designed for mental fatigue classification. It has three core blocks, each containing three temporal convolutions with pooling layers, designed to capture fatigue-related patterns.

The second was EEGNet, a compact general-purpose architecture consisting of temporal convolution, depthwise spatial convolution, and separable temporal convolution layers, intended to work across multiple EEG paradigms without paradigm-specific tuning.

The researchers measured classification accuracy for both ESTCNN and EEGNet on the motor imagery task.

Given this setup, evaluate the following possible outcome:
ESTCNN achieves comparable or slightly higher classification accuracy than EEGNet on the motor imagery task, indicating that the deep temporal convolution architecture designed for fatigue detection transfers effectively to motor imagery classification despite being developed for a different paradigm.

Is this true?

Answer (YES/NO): YES